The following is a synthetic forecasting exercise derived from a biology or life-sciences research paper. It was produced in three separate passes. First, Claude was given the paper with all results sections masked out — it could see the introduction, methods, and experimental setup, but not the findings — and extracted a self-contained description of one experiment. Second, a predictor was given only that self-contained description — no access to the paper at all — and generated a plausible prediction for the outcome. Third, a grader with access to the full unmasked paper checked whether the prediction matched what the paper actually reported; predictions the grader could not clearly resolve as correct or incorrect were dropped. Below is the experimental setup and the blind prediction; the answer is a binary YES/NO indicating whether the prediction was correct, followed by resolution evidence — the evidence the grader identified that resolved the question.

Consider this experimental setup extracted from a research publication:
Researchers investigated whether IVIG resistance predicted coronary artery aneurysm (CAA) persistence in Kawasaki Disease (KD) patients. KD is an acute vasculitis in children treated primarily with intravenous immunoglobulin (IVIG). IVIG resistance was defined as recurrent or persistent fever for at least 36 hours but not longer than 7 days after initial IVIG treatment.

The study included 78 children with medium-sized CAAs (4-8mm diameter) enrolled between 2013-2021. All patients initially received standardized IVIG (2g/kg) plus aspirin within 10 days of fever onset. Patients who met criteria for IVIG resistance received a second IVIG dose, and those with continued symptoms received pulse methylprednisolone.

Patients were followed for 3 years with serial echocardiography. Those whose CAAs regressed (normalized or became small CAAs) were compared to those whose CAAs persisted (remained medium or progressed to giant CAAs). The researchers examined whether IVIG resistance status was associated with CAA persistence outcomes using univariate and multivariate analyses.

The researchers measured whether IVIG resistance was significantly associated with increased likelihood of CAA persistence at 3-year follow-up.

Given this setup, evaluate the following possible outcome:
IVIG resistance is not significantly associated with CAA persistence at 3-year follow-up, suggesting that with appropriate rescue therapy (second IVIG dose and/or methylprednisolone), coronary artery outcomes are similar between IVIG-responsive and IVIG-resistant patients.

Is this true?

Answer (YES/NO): YES